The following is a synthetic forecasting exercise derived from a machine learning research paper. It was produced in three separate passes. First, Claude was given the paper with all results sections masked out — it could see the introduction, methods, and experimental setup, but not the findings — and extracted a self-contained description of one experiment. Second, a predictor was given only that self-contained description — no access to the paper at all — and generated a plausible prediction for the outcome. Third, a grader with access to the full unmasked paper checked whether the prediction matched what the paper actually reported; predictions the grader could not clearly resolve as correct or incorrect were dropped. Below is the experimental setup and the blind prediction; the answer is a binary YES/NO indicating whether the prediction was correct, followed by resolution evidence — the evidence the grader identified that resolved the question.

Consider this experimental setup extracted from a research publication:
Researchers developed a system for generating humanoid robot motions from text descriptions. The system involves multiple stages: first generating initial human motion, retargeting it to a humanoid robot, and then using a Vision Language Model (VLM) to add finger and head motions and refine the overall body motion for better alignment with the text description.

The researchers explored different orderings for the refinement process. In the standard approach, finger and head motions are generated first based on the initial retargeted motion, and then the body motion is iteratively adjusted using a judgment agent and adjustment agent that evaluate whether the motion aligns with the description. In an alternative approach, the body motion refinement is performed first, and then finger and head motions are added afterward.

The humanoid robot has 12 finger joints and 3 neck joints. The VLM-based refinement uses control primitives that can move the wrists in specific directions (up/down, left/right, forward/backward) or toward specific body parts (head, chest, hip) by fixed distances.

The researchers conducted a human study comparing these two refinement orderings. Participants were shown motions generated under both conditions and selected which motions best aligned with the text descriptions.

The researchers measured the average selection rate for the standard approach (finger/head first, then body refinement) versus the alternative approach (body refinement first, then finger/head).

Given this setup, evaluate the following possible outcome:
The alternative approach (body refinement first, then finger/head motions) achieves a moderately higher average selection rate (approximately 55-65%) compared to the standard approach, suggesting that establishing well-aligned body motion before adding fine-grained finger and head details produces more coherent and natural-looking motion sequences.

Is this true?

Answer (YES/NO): NO